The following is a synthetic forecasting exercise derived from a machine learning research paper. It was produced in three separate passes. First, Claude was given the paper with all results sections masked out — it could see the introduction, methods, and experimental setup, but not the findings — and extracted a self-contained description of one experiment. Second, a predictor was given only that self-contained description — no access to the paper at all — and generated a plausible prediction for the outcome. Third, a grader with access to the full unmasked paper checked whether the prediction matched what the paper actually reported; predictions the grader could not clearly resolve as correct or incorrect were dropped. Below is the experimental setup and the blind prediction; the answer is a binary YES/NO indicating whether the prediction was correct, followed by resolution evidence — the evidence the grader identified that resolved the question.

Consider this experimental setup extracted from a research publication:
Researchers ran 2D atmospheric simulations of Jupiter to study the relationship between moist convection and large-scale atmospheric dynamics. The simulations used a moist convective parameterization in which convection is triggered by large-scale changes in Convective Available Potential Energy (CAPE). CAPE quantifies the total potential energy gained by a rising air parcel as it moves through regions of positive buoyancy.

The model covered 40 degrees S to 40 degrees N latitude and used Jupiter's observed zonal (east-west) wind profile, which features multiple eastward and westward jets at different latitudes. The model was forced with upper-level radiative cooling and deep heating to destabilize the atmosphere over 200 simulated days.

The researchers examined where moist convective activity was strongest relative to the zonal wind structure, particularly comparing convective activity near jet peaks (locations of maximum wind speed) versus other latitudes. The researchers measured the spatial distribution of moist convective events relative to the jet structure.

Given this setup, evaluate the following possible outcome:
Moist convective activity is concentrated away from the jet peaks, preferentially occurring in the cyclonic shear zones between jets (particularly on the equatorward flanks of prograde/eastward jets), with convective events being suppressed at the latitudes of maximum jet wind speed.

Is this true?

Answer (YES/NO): NO